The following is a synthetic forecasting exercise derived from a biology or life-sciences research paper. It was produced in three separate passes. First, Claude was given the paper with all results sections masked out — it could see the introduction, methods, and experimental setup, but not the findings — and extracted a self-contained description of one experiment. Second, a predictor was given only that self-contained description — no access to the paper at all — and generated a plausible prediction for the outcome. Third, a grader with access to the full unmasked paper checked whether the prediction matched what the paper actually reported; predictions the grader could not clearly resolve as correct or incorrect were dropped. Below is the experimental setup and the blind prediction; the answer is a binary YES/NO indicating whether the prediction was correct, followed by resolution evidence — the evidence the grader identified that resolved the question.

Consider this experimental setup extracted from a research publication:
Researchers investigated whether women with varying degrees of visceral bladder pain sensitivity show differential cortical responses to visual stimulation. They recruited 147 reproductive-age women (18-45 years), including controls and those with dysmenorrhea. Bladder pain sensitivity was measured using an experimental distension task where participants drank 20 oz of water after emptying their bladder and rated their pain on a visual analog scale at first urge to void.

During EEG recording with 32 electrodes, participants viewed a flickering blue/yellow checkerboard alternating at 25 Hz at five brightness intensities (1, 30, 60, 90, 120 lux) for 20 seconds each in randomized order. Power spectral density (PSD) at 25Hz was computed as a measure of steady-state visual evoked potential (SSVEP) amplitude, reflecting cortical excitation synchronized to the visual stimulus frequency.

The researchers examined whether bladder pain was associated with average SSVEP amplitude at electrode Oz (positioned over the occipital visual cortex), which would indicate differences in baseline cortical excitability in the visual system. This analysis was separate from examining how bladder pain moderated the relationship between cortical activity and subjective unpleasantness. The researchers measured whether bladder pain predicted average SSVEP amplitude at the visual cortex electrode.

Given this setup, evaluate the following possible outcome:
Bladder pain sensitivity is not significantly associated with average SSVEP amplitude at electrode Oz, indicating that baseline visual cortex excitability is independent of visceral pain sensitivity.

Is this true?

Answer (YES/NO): YES